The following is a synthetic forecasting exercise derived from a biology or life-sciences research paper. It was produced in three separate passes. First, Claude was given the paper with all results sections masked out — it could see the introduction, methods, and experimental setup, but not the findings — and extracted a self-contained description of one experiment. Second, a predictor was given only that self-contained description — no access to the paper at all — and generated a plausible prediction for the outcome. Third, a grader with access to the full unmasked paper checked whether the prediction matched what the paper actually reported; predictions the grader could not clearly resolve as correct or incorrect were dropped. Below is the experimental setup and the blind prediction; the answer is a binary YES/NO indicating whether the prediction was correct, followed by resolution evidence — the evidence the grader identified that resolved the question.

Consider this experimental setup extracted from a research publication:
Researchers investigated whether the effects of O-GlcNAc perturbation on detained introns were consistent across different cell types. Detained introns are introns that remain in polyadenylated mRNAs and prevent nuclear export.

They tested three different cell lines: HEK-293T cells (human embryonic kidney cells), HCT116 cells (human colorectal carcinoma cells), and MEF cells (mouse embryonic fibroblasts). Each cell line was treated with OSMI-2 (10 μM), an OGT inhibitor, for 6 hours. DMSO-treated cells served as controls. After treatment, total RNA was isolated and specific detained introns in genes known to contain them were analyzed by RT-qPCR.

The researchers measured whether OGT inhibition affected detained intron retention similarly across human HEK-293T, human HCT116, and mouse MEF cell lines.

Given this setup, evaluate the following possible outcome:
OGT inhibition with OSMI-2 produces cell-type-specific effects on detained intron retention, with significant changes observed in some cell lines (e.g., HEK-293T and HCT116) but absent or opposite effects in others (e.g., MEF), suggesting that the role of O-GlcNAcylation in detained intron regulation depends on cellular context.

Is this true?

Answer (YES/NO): NO